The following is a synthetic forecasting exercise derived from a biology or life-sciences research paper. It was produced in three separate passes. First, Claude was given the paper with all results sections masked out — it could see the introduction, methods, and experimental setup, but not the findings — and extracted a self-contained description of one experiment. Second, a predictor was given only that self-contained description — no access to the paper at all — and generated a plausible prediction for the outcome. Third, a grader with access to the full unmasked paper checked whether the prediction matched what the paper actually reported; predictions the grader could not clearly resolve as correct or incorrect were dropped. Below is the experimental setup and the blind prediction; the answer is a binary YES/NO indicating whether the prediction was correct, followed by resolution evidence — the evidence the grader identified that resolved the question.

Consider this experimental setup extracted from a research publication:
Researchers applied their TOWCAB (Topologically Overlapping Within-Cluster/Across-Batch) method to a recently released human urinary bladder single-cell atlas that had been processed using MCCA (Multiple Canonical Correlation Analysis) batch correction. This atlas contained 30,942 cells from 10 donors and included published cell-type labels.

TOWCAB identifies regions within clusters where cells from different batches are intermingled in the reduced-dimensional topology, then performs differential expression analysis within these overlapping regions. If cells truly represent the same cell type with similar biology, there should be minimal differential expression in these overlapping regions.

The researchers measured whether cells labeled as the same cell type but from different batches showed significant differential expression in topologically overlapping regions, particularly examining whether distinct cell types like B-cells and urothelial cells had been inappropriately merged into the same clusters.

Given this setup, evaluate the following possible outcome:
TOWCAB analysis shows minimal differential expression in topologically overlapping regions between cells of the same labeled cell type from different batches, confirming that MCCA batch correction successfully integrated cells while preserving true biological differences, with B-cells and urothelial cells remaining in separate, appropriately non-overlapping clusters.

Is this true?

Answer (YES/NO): NO